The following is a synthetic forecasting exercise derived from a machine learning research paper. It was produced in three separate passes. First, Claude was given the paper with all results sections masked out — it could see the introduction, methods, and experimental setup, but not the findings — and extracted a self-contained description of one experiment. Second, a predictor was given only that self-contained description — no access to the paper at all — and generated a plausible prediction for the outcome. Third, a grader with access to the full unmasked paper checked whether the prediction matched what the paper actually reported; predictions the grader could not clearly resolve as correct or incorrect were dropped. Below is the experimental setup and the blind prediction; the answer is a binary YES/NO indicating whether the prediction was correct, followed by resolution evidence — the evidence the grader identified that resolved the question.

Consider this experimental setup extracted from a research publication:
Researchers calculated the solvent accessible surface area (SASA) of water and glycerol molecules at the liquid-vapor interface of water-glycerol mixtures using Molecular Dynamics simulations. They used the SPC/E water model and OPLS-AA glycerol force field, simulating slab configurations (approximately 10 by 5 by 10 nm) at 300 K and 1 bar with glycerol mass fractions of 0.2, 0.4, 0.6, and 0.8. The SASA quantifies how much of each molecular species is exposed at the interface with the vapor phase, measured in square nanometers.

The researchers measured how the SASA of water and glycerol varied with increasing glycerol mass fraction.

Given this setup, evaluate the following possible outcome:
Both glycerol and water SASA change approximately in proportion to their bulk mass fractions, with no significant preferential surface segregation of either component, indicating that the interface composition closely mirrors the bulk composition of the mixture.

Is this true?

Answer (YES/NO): YES